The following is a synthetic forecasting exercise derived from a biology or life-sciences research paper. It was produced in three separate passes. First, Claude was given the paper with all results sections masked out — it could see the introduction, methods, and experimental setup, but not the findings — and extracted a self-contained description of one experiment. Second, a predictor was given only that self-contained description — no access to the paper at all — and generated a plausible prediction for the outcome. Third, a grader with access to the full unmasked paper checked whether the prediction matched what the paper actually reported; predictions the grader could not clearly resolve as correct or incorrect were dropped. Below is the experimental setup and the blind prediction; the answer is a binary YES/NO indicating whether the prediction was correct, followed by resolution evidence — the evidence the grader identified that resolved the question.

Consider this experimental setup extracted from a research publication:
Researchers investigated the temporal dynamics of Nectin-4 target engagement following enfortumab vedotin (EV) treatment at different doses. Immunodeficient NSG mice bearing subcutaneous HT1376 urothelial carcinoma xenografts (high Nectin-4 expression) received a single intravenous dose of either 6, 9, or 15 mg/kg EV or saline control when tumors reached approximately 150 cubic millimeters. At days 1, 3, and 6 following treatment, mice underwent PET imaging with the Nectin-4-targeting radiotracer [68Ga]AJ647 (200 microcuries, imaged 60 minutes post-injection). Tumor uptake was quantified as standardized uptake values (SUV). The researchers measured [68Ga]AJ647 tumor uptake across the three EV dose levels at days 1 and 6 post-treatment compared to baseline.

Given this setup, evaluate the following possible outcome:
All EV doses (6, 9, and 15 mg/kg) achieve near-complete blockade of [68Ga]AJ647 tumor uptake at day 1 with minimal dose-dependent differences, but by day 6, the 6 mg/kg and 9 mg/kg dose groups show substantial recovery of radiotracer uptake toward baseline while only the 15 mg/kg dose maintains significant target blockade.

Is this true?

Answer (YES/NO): NO